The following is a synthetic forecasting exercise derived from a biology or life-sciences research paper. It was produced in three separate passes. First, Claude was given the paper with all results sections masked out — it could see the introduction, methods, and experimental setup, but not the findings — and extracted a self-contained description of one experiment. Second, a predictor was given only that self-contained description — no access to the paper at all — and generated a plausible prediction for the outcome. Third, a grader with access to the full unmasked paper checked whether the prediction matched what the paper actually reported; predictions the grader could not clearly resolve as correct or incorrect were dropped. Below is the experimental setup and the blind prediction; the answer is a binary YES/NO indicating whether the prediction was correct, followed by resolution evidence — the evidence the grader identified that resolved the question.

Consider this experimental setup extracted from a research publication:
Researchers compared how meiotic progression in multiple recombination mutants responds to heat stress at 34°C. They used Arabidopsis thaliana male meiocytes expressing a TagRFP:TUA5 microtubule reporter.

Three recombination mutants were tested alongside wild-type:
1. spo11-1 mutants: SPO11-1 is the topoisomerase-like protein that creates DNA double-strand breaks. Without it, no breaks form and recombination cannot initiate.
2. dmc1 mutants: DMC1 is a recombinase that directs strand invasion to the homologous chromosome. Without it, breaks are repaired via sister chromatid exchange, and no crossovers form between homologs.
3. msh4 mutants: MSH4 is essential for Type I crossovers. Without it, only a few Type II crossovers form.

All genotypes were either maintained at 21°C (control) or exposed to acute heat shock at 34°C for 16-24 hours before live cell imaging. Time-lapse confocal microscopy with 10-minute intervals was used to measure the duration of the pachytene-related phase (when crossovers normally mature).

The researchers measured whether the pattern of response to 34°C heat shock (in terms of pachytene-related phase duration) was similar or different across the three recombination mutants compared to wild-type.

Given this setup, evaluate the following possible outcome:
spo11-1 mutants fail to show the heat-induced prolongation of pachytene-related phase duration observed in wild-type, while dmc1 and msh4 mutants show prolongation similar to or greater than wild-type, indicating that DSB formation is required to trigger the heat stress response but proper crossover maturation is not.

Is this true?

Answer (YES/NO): NO